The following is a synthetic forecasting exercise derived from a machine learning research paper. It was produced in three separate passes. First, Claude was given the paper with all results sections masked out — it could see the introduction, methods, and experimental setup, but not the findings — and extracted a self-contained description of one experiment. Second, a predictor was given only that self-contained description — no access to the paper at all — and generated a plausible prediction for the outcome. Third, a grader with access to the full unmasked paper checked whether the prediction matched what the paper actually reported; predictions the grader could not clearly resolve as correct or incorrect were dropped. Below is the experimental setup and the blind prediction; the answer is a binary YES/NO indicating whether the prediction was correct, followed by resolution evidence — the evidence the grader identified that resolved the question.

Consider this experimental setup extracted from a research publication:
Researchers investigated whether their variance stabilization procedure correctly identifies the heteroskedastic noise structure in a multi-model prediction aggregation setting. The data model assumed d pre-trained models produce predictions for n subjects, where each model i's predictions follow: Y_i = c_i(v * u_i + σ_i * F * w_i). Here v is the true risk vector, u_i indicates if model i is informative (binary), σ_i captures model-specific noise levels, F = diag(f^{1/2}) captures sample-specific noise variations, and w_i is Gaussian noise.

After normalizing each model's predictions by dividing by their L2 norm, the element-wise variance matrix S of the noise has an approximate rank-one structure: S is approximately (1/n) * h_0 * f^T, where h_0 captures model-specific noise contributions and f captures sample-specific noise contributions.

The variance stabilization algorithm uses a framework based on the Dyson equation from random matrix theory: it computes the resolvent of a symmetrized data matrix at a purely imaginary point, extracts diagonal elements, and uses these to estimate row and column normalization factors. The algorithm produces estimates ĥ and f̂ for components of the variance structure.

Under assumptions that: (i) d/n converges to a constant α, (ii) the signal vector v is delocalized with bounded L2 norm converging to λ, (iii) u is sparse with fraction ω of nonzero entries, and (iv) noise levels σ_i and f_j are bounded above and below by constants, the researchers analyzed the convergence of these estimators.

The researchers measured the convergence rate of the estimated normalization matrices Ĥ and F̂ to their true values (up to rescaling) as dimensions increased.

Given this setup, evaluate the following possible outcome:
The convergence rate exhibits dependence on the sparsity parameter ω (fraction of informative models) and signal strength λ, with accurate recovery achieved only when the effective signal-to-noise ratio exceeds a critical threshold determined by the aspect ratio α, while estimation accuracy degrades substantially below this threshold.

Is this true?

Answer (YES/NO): NO